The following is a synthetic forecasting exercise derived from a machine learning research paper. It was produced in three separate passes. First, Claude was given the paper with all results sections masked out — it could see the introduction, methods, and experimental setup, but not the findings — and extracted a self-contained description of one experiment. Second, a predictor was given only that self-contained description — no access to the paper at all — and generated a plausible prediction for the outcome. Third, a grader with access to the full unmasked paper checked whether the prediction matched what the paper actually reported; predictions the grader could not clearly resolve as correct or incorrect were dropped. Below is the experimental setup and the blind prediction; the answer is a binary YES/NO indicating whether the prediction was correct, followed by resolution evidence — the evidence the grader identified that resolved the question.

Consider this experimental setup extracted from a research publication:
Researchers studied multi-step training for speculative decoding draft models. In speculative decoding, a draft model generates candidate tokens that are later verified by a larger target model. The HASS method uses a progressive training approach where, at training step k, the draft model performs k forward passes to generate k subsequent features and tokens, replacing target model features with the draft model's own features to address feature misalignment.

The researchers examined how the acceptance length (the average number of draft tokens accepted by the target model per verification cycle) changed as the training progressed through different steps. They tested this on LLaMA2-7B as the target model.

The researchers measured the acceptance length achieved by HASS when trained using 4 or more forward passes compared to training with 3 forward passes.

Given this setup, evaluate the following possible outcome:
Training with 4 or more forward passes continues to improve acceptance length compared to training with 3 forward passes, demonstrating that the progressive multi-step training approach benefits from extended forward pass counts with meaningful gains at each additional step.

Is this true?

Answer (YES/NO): NO